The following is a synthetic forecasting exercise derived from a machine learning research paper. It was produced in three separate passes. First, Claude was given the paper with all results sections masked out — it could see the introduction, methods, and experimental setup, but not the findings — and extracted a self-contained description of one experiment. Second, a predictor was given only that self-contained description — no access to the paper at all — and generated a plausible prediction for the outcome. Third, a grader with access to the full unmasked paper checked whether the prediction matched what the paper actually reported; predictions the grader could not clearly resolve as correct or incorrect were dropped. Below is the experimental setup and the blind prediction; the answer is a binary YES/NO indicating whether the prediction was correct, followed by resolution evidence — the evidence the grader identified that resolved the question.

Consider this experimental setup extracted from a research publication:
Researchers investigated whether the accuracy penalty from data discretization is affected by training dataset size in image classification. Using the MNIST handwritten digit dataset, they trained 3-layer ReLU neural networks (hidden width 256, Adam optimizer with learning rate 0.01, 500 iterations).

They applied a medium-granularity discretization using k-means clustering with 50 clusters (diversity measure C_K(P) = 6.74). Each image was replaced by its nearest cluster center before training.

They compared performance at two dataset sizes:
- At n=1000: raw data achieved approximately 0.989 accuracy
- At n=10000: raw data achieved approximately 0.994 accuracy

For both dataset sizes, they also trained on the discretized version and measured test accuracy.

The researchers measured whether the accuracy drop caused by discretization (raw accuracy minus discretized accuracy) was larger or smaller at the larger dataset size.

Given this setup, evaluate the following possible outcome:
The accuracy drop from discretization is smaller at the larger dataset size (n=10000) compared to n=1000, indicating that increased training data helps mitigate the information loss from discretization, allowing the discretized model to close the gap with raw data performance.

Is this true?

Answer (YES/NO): YES